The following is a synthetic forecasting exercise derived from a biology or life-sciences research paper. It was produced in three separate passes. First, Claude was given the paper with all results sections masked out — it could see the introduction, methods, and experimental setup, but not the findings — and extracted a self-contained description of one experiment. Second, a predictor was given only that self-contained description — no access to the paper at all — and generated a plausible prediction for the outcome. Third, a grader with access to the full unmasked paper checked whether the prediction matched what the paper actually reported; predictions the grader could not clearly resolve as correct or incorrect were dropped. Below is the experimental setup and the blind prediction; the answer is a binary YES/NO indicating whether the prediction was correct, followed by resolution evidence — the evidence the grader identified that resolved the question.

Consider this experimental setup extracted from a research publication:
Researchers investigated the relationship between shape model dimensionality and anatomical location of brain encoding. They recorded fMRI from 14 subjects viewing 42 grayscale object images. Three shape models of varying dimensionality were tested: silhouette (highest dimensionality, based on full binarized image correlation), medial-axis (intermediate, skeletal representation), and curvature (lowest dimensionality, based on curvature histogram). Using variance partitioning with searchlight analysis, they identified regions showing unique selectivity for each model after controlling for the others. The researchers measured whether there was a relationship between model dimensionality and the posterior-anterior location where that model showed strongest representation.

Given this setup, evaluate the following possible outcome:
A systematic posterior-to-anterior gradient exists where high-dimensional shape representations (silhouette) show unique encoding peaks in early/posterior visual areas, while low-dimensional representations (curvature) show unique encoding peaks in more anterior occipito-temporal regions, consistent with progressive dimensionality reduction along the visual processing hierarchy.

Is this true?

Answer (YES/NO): NO